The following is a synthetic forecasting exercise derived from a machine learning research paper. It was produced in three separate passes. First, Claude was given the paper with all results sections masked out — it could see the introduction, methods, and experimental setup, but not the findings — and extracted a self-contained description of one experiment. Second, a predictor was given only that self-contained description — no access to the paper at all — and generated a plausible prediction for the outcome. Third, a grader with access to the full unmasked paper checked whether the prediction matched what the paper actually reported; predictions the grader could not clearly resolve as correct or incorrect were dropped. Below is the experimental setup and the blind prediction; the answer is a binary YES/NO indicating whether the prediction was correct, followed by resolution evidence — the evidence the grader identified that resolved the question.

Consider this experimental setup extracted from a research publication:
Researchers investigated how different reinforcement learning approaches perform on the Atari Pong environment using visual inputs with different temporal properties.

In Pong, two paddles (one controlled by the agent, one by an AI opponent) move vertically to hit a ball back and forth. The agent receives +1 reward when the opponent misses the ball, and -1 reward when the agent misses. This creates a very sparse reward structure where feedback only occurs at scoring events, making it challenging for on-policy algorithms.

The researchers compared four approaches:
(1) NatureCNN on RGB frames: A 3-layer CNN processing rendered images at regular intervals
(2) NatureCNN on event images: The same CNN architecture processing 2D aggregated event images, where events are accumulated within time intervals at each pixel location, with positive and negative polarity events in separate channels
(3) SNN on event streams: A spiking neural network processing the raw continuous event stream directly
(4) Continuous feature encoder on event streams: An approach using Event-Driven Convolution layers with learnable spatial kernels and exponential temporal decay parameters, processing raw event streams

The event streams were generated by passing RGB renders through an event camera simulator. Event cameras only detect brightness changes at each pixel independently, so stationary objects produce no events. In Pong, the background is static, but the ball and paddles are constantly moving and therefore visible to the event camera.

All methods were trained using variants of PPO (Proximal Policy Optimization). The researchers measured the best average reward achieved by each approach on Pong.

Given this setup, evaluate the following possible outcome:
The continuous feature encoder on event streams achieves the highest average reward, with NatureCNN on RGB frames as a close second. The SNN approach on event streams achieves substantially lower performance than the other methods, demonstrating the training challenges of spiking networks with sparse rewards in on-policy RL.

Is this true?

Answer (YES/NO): NO